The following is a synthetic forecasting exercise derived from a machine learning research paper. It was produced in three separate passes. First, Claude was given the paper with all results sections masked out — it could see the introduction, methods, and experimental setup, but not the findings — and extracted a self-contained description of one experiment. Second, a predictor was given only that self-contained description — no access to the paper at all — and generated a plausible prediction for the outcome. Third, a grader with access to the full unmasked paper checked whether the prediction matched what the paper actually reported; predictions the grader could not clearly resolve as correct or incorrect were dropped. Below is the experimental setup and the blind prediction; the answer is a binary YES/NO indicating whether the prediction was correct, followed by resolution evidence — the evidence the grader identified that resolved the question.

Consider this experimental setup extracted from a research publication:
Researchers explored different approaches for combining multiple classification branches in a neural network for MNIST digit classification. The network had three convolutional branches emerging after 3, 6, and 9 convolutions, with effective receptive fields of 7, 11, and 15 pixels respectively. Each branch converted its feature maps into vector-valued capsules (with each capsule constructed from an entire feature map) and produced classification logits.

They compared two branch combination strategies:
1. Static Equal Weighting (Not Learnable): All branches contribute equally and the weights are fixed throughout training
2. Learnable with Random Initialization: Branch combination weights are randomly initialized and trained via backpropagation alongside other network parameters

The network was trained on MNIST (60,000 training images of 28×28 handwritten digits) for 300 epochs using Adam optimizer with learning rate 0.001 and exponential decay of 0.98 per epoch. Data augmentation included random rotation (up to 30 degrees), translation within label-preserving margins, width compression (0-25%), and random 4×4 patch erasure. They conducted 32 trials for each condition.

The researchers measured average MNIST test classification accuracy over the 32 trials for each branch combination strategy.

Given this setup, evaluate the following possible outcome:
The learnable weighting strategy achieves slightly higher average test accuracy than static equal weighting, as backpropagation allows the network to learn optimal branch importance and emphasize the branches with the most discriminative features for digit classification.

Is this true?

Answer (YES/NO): NO